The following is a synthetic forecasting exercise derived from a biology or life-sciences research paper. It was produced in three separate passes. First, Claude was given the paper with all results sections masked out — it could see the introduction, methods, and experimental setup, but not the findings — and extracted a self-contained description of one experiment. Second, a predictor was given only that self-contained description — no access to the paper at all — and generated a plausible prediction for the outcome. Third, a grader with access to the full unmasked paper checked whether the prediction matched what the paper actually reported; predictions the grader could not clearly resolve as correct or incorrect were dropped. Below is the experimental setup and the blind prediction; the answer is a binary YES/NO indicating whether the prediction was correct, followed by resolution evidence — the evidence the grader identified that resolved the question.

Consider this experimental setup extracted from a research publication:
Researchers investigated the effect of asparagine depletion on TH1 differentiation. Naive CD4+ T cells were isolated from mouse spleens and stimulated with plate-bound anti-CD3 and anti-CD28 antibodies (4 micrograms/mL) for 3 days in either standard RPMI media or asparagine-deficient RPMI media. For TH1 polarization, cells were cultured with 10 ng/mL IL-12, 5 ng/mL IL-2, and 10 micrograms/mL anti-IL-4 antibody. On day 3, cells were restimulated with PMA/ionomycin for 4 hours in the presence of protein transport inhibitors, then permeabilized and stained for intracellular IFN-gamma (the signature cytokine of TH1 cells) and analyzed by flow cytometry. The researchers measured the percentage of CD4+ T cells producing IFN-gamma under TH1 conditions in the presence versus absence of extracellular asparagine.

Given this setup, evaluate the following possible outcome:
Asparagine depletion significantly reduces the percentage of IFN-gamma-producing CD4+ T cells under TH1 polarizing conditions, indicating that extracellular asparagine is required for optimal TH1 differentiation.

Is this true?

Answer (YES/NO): YES